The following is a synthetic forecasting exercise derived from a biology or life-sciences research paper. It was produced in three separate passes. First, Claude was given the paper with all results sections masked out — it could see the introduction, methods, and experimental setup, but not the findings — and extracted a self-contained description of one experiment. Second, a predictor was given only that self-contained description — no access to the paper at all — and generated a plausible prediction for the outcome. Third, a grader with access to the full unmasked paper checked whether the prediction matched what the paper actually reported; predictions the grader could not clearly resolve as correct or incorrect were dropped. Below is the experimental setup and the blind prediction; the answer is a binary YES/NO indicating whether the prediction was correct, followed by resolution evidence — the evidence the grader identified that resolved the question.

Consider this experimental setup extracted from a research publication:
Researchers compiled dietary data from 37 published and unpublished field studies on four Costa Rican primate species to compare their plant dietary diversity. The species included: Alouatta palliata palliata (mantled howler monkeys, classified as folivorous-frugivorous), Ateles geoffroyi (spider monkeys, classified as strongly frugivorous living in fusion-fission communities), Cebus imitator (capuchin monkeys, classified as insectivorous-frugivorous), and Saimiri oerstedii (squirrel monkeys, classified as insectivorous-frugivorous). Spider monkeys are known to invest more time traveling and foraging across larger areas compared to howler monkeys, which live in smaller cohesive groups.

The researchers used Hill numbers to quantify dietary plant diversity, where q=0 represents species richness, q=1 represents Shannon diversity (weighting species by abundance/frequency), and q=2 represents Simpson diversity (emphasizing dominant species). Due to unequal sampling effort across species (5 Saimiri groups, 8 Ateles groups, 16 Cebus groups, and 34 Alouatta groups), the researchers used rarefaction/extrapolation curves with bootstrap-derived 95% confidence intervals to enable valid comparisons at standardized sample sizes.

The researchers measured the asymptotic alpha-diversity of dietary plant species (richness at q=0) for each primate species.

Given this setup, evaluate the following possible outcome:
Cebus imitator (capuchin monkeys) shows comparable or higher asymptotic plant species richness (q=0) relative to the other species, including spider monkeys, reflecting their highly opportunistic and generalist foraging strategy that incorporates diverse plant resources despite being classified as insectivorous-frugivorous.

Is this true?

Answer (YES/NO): NO